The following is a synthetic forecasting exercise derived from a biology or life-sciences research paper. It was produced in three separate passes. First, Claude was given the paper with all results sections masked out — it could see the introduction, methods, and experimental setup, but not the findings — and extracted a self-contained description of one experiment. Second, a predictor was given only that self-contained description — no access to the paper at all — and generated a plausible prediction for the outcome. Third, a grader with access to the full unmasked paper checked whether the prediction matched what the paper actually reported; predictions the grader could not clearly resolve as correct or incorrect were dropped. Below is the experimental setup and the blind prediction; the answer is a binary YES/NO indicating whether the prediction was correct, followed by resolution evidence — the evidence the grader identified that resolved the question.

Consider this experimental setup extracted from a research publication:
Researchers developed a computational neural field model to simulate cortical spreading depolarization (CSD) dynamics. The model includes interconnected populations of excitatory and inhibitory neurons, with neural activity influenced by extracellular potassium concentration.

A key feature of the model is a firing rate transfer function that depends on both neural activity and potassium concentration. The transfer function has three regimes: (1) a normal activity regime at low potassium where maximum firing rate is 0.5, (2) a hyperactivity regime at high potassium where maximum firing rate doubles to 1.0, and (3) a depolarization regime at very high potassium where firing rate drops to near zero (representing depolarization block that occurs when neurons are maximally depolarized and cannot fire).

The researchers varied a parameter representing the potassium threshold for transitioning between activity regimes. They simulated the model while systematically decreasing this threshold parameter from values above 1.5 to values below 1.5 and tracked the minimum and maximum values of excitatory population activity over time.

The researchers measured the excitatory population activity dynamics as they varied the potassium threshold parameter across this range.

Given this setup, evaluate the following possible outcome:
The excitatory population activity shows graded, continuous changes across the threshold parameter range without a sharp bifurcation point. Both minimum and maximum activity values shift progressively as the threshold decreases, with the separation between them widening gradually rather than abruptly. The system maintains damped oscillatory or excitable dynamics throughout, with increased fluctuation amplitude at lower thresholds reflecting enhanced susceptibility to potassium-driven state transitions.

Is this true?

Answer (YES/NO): NO